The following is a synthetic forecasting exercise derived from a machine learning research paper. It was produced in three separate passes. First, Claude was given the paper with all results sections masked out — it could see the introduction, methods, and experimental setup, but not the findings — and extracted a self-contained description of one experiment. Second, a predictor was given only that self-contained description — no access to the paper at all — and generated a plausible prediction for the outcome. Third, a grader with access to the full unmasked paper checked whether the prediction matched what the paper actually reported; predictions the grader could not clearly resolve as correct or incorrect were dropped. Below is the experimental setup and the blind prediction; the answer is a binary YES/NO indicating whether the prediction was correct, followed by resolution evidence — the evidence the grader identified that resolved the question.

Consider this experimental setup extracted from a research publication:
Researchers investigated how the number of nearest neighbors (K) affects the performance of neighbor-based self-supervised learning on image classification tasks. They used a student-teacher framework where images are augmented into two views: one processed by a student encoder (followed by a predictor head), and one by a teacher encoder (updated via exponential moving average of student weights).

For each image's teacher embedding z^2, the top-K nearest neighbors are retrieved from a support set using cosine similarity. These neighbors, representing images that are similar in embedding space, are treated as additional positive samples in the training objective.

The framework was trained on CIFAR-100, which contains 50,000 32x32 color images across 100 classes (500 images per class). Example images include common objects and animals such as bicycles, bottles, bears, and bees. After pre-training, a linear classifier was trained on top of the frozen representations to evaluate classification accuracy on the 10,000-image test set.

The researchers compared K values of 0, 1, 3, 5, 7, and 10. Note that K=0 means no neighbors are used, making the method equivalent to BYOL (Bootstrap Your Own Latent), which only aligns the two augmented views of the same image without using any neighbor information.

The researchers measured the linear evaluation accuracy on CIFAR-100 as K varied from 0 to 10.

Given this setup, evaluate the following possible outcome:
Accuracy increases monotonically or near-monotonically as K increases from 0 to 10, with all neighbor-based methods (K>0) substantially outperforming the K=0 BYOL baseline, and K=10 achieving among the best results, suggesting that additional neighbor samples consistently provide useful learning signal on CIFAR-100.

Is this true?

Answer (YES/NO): NO